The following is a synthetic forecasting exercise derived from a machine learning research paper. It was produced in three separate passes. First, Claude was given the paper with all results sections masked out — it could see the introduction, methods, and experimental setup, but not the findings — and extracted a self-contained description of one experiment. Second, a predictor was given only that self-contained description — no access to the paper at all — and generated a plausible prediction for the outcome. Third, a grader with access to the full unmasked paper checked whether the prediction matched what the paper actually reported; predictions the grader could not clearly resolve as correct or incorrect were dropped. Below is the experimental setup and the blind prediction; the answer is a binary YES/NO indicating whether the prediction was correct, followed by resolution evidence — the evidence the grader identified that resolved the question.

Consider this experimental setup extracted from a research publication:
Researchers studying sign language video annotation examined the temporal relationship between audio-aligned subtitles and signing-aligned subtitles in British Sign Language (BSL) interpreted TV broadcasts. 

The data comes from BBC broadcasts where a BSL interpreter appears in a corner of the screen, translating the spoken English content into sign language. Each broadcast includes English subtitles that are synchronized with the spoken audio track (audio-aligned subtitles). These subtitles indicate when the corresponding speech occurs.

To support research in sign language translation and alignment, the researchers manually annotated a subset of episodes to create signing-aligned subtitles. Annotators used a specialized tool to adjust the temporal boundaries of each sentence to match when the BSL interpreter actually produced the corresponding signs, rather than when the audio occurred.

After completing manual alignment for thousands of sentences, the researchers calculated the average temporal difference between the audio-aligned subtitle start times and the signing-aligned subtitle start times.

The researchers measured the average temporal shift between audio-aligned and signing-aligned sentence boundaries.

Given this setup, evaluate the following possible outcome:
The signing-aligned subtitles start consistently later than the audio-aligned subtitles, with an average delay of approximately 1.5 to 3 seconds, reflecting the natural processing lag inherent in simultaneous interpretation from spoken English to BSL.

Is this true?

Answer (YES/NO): YES